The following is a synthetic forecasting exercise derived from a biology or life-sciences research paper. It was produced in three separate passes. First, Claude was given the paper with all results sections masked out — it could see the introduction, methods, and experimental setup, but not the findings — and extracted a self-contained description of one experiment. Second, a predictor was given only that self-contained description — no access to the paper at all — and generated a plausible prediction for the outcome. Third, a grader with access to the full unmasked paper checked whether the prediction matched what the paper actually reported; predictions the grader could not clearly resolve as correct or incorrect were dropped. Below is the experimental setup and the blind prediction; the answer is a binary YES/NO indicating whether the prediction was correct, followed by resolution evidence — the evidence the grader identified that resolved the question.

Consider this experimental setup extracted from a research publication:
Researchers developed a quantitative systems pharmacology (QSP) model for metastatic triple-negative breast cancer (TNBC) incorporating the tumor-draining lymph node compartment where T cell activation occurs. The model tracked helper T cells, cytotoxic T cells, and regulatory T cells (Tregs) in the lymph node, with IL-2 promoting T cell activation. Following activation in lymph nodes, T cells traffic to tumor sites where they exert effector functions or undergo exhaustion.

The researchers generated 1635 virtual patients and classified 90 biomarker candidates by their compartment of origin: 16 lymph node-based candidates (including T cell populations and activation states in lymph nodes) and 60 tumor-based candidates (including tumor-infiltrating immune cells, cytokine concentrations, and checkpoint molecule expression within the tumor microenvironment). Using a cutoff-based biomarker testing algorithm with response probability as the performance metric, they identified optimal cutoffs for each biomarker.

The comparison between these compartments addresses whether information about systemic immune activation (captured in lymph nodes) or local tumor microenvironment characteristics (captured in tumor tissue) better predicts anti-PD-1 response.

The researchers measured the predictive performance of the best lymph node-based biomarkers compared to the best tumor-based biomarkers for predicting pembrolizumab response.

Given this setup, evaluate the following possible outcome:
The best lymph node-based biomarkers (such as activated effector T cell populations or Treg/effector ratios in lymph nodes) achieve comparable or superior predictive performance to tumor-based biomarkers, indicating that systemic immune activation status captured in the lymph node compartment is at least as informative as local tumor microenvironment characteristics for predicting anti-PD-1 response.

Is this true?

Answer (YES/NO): NO